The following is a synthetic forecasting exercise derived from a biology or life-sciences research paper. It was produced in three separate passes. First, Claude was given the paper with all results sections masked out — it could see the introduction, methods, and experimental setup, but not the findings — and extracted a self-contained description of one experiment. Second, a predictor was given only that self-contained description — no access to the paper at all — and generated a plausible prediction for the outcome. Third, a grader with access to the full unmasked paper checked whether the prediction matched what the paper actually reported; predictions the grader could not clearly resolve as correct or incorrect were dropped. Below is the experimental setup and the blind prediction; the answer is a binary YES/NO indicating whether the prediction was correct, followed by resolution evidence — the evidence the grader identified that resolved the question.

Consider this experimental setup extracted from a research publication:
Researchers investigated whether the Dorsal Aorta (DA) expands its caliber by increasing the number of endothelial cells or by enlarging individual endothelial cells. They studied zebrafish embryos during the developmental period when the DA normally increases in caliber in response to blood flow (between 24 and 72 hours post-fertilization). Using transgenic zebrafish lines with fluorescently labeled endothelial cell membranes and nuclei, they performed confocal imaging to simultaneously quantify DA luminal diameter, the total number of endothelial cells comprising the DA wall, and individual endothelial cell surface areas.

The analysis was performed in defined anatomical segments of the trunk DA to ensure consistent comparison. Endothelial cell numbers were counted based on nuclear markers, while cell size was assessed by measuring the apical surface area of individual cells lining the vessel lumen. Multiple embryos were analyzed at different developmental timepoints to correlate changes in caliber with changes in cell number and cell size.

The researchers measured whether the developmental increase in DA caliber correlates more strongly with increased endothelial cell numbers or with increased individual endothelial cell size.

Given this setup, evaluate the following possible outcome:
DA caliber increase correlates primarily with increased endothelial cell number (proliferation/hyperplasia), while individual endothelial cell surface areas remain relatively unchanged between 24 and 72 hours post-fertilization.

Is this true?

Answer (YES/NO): NO